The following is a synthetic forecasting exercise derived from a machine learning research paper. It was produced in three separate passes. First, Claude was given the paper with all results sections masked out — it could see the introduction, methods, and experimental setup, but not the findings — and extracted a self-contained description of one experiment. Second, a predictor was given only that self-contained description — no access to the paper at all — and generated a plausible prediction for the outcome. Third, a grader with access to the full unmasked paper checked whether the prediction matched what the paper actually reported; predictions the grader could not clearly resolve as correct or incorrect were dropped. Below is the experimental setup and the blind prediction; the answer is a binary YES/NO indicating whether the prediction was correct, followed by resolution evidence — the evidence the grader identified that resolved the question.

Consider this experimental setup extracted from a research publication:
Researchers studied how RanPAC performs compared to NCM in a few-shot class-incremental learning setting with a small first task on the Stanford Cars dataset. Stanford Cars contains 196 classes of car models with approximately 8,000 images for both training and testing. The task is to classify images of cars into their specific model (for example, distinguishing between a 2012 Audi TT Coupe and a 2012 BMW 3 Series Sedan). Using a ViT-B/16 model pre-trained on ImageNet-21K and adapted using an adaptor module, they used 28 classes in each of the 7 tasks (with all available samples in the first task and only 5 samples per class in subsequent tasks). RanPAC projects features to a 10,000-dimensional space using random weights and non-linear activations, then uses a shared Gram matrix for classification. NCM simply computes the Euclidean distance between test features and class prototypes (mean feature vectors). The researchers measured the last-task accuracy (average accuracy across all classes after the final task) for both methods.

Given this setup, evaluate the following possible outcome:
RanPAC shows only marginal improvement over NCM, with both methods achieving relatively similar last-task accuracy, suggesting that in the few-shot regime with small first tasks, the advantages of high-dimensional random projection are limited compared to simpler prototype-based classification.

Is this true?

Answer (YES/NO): NO